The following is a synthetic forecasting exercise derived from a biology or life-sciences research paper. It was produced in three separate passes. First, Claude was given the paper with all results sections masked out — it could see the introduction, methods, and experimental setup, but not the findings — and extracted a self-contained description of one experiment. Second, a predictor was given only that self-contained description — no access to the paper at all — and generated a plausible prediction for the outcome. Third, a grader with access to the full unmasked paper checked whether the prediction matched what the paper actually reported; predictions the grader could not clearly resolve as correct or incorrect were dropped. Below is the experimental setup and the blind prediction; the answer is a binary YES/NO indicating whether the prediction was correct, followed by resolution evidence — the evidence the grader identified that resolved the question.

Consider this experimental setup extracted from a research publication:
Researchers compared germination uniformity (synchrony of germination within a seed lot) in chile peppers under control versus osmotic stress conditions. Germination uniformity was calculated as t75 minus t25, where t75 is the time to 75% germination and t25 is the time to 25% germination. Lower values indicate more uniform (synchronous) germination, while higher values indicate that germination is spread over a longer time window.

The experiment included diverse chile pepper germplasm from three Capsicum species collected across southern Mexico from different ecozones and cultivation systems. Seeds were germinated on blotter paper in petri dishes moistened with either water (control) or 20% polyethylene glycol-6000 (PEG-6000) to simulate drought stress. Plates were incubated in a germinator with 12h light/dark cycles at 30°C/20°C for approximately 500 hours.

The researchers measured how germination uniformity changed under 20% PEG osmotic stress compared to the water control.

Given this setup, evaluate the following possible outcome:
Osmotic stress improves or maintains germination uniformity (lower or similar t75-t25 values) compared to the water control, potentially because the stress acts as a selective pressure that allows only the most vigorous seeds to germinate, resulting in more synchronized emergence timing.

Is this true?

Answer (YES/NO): YES